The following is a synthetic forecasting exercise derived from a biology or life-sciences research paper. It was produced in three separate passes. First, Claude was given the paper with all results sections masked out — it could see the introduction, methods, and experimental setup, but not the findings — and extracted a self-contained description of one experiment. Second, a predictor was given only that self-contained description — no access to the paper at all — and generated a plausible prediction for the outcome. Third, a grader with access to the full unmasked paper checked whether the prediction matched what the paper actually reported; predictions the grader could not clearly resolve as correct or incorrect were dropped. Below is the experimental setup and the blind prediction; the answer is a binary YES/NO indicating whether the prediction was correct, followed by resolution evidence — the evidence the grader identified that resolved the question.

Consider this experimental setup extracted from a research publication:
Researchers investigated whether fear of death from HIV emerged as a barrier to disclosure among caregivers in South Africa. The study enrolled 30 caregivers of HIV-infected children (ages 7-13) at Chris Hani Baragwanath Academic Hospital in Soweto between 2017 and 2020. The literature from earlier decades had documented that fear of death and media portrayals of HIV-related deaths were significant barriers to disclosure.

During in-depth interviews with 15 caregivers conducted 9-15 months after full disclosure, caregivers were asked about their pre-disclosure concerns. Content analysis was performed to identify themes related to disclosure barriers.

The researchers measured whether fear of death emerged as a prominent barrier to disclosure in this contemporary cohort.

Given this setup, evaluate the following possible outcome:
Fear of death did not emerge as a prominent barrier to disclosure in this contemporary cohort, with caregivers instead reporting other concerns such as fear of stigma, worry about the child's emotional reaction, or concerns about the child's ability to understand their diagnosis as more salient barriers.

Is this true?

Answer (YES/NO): YES